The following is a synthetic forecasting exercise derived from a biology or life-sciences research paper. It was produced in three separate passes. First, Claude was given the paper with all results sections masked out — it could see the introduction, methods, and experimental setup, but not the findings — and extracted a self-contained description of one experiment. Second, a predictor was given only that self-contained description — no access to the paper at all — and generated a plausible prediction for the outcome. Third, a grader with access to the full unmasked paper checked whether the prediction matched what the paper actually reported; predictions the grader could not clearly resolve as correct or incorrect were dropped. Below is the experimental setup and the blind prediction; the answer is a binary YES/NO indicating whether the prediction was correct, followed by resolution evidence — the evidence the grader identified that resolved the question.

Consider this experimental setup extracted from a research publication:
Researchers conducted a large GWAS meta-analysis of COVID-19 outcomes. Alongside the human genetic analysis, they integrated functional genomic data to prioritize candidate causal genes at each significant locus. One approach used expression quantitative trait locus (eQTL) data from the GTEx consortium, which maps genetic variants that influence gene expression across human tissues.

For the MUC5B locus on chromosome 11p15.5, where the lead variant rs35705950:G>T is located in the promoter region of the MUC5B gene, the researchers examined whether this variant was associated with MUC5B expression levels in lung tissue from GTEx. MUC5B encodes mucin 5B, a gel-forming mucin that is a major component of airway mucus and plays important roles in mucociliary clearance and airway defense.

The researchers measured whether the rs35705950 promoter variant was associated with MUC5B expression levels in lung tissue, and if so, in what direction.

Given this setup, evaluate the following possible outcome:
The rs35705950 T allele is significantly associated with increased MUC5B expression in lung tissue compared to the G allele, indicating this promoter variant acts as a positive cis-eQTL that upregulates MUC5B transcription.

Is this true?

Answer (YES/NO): YES